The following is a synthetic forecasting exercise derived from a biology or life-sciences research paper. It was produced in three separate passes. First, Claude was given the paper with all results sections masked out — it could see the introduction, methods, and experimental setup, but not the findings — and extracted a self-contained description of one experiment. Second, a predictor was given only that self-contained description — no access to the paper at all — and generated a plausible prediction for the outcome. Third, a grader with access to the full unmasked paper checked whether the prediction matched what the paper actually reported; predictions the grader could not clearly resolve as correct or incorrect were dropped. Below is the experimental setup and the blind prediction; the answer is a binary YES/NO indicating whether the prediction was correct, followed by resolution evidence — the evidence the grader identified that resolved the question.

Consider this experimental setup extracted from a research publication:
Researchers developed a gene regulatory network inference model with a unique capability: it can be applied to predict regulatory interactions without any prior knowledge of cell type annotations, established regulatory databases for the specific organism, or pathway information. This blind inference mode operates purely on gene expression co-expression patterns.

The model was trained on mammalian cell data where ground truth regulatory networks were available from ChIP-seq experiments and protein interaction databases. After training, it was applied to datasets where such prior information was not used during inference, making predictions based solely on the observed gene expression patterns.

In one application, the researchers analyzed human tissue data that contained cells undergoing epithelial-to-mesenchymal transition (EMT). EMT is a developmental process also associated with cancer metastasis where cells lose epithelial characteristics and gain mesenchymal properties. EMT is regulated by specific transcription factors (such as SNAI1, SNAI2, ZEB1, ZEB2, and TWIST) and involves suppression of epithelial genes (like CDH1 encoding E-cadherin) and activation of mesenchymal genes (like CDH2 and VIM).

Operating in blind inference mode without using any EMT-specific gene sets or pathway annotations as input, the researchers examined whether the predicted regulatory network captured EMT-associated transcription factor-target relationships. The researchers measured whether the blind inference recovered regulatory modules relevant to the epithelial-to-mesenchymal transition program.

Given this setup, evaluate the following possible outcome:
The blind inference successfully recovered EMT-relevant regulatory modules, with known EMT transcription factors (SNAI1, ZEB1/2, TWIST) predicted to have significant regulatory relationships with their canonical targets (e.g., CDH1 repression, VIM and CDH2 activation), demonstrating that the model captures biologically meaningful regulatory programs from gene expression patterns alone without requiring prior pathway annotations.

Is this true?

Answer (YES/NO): NO